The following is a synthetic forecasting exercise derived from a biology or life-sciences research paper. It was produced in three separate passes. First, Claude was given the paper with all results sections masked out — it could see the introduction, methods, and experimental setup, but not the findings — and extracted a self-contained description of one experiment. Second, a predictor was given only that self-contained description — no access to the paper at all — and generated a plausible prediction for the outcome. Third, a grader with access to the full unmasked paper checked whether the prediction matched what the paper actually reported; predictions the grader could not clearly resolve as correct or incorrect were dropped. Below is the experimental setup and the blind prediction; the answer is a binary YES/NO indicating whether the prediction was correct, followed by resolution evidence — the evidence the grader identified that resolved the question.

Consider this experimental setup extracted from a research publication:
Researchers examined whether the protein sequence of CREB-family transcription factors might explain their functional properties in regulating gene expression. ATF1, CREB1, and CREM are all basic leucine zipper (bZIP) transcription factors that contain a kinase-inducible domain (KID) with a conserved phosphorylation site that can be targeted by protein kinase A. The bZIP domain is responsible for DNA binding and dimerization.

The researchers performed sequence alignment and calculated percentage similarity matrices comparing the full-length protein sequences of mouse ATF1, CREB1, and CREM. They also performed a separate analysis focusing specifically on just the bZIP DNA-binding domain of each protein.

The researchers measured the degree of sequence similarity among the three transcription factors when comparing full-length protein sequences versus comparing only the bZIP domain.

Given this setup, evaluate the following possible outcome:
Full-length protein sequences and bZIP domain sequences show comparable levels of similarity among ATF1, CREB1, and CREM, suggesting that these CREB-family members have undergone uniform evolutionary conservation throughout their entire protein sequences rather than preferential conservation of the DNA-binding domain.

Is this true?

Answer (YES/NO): NO